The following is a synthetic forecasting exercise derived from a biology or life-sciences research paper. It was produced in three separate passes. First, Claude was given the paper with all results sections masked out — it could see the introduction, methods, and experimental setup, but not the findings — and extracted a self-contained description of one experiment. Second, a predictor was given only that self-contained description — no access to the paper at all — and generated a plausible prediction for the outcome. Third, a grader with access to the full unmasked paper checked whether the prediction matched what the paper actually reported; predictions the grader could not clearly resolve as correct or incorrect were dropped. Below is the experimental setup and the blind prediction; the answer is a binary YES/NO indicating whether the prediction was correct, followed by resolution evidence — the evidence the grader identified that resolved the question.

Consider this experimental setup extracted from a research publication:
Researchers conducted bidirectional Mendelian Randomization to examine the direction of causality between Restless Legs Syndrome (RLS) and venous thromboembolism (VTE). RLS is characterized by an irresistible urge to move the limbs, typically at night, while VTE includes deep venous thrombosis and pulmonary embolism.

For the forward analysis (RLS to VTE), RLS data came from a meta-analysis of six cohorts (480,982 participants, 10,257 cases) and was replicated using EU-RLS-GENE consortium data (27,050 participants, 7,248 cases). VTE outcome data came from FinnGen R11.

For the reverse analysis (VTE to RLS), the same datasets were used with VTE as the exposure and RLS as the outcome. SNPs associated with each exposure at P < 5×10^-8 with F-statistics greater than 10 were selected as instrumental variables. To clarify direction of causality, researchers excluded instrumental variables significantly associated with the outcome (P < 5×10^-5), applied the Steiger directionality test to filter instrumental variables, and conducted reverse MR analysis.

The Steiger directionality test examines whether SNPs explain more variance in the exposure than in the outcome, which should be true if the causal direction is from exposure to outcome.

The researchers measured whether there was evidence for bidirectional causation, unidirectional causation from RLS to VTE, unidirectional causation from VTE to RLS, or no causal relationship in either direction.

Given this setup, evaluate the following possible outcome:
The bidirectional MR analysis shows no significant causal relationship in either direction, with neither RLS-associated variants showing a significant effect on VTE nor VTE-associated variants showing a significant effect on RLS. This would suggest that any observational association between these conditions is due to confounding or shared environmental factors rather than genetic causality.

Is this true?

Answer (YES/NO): NO